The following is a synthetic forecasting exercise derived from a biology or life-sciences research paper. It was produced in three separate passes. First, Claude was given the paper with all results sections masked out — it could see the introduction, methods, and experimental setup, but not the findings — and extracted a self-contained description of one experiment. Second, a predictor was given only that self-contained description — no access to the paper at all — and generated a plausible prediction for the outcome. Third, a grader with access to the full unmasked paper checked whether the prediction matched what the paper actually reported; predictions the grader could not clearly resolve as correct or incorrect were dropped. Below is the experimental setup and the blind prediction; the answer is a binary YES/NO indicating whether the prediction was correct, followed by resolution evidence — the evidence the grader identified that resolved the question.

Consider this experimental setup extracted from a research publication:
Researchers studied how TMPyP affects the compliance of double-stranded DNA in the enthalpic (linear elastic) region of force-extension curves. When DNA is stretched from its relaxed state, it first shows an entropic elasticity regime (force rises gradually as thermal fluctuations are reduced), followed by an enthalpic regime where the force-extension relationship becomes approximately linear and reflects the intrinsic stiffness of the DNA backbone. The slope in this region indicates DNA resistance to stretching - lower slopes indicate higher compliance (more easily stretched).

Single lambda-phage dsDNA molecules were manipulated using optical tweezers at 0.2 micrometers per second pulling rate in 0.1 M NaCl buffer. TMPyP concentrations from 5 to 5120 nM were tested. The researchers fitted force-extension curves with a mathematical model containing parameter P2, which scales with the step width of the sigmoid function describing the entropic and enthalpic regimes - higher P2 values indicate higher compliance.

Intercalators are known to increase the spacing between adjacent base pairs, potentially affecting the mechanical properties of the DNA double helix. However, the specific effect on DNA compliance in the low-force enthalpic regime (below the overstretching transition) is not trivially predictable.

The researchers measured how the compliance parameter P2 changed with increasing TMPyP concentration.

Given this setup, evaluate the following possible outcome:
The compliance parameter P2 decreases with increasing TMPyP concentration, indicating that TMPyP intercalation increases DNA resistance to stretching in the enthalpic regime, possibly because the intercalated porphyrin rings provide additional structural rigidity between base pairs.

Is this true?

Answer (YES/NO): NO